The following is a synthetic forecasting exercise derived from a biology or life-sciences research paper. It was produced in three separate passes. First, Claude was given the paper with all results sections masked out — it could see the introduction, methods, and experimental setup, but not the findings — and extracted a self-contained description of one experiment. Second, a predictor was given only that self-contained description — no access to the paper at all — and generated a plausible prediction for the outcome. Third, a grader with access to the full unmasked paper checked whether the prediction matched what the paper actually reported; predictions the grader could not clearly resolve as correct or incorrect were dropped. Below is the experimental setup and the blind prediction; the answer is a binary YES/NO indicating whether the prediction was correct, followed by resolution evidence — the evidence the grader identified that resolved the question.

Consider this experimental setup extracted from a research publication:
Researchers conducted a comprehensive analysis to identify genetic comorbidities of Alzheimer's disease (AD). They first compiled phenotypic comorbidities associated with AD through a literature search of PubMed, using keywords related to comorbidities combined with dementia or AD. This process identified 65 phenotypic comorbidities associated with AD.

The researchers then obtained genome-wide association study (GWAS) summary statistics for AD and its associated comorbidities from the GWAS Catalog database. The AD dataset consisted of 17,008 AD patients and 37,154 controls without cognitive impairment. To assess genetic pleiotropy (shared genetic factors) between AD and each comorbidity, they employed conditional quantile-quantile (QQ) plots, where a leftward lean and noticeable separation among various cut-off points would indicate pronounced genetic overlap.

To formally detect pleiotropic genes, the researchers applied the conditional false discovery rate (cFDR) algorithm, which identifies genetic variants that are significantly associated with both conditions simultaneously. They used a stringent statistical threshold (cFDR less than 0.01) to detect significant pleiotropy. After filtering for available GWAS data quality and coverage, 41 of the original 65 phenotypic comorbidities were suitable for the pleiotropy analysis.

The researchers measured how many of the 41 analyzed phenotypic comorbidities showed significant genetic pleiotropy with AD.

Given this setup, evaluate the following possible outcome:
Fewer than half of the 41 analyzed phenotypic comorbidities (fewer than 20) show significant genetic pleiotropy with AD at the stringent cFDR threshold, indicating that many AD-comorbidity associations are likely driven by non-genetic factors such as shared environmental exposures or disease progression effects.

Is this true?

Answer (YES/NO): YES